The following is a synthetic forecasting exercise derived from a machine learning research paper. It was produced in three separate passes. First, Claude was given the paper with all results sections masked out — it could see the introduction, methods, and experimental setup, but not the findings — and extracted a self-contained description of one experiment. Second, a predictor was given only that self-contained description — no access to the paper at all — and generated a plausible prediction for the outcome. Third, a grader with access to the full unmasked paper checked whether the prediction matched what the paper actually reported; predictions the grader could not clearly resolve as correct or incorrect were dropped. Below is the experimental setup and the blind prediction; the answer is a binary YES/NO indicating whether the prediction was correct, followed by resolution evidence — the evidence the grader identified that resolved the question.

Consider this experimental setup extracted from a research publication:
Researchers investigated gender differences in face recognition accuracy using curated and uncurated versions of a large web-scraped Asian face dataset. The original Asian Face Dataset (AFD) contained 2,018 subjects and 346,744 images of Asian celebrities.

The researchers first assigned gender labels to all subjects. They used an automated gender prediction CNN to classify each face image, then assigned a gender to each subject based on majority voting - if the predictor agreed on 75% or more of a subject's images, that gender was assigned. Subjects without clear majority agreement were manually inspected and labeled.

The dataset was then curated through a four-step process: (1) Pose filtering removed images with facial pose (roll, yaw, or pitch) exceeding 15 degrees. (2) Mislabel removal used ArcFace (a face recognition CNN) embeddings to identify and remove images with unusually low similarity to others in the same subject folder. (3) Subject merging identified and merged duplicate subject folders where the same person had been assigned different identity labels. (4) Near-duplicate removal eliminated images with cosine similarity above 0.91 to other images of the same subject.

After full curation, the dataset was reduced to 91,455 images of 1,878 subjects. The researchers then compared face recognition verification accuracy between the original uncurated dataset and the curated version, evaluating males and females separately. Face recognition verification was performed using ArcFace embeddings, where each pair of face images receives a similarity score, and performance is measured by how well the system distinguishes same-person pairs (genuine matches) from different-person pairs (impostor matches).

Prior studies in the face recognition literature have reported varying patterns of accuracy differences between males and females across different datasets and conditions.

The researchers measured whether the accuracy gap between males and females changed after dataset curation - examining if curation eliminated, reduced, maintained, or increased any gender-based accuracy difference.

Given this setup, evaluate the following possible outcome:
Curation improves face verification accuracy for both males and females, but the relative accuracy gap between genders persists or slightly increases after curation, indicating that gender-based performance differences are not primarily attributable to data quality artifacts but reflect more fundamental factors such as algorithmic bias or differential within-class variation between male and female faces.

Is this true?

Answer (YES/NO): NO